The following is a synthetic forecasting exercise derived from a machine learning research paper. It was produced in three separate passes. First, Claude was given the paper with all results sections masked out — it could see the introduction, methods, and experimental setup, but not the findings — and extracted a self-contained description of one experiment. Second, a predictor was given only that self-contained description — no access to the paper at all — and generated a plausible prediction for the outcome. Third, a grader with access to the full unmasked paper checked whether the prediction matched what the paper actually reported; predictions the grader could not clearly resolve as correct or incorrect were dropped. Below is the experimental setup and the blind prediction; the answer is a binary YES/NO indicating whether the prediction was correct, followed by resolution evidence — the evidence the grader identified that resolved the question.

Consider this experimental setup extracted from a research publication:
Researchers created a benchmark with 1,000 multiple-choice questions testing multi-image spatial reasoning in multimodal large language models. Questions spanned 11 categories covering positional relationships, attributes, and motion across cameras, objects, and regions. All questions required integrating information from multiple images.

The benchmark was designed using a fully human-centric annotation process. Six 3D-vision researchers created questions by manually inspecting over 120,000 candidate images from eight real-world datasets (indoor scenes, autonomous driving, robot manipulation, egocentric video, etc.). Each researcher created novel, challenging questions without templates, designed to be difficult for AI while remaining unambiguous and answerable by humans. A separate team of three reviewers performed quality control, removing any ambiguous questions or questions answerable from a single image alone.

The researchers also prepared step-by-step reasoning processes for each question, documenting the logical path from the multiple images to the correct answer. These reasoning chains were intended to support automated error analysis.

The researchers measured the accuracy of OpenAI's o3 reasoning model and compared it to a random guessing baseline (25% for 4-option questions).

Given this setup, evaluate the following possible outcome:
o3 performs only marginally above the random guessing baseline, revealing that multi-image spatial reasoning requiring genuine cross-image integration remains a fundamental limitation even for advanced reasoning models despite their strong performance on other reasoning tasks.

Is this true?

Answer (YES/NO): NO